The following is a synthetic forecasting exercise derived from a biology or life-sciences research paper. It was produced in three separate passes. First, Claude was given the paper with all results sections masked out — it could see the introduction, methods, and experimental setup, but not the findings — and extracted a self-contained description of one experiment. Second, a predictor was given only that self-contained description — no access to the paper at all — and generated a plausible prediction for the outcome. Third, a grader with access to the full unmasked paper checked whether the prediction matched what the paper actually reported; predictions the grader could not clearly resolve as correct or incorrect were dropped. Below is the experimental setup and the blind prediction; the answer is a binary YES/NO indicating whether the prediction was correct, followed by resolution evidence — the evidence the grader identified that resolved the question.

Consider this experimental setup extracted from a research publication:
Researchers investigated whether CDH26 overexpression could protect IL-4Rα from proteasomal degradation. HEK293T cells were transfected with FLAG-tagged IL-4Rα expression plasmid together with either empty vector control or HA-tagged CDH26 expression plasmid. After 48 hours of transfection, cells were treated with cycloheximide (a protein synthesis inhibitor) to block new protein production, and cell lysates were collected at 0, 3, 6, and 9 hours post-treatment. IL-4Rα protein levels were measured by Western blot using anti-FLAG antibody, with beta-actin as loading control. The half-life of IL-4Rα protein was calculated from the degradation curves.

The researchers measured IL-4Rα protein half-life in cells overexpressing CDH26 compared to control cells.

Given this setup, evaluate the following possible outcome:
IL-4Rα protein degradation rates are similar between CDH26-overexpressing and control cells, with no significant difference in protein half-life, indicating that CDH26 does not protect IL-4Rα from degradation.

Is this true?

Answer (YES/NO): NO